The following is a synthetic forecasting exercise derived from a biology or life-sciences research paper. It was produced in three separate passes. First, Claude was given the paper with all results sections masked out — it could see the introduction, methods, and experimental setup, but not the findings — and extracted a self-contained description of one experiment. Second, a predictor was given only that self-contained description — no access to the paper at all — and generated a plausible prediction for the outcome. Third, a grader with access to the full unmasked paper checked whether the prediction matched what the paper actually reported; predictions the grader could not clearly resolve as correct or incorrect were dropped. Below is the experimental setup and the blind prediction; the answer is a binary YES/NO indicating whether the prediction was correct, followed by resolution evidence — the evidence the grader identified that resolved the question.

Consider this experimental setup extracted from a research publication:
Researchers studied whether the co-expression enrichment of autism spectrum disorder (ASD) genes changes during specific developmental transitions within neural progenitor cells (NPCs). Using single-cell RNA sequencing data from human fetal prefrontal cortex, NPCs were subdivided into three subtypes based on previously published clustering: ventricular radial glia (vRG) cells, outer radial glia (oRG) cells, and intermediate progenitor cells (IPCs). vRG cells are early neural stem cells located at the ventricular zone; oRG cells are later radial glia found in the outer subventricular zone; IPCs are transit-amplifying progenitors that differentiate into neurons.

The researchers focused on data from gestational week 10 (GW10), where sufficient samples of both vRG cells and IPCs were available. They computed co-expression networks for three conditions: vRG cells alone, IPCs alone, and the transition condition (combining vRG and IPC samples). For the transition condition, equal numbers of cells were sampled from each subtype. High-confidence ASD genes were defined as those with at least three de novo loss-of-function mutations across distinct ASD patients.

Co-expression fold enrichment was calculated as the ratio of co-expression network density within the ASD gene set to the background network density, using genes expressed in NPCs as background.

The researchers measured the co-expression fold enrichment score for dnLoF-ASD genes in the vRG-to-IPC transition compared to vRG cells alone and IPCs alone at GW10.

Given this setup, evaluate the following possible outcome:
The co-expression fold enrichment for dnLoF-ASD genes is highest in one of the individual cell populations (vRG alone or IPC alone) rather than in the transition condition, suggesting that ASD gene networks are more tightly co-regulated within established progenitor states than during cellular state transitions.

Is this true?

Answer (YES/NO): NO